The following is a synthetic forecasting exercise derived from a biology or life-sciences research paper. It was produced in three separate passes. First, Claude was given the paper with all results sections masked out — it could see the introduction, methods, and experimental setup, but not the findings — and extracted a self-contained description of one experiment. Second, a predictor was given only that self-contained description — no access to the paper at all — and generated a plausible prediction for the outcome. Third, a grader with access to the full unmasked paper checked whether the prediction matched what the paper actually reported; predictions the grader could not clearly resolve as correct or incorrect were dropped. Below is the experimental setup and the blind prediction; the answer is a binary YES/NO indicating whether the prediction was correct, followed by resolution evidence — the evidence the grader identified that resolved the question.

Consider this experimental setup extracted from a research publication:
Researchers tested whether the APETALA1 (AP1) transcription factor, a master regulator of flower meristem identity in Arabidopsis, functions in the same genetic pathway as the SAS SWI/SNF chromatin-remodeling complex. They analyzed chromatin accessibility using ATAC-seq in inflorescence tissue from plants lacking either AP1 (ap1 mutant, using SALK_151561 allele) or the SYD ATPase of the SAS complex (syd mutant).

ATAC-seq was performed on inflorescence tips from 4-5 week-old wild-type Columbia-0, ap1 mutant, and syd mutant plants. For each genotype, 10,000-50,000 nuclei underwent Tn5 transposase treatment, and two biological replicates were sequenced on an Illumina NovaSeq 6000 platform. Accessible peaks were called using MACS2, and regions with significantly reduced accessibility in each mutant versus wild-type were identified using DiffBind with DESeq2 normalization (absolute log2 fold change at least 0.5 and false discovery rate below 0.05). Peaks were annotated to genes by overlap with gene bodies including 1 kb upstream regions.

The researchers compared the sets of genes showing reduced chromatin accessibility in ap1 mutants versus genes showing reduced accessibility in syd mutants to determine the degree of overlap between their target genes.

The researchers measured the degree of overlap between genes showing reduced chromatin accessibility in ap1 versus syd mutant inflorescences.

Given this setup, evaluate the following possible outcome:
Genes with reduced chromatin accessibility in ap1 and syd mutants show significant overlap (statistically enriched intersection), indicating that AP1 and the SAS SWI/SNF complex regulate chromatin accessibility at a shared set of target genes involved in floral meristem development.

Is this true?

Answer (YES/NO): NO